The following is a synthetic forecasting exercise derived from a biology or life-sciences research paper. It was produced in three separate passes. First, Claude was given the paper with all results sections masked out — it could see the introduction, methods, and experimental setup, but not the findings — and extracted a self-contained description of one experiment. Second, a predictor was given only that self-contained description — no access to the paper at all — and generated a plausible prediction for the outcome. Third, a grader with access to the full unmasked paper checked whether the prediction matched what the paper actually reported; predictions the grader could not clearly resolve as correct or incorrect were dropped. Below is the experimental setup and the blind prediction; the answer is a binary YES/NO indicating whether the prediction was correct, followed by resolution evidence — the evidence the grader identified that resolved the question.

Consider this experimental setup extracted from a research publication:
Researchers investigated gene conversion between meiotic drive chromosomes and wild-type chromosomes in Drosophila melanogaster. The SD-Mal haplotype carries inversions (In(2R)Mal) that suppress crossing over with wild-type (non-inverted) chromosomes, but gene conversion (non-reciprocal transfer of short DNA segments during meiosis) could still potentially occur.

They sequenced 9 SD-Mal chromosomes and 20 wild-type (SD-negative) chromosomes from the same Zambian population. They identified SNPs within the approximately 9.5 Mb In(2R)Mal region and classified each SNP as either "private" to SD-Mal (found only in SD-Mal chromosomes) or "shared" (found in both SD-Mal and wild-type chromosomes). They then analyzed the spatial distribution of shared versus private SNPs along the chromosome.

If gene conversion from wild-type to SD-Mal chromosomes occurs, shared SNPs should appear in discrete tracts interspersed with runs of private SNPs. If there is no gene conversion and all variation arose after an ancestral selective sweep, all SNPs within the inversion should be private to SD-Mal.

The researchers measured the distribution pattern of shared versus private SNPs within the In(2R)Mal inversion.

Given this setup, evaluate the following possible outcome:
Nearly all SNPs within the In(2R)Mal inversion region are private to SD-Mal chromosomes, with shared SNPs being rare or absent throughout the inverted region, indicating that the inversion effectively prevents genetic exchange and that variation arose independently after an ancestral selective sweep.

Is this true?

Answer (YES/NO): NO